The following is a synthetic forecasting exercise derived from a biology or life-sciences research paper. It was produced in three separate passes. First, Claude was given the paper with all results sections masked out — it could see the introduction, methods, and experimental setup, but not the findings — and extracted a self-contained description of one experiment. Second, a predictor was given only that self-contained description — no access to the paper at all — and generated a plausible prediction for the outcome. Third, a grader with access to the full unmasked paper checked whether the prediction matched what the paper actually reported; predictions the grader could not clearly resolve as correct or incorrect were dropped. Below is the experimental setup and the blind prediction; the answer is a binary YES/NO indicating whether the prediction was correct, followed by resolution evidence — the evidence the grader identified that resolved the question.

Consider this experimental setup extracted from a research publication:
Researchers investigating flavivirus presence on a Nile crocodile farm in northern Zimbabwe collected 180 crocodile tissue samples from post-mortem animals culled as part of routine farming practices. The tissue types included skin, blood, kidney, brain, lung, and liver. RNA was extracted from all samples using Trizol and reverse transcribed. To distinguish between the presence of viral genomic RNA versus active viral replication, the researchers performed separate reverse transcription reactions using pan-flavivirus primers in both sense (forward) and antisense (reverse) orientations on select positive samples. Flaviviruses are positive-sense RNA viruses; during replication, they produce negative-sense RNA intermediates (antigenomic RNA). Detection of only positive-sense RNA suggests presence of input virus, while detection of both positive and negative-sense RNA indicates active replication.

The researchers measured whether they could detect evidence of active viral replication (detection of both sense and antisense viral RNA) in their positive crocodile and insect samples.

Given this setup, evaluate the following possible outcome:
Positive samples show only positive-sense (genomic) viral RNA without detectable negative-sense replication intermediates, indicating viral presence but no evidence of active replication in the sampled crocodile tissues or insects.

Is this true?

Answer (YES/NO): NO